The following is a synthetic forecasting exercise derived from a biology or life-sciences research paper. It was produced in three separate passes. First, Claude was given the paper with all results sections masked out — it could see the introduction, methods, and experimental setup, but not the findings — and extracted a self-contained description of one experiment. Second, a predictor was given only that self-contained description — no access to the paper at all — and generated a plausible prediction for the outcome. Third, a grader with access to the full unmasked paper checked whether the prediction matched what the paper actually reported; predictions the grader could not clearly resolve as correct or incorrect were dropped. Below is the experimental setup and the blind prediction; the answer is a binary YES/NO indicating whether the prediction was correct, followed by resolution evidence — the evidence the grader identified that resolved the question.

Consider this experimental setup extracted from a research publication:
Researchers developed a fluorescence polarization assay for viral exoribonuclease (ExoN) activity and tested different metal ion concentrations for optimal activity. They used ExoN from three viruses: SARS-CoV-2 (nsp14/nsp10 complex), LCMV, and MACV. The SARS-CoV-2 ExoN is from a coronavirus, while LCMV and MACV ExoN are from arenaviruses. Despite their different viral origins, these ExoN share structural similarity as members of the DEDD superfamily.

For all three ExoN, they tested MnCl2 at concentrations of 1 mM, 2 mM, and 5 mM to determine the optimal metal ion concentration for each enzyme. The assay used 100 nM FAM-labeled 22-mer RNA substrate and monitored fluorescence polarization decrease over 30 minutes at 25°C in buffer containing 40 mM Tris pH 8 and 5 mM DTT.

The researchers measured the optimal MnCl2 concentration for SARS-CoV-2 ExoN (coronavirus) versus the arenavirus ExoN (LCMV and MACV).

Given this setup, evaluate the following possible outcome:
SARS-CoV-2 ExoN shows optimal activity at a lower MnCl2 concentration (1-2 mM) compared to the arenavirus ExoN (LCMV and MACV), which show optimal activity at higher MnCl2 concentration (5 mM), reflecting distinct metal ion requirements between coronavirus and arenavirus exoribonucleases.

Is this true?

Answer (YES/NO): YES